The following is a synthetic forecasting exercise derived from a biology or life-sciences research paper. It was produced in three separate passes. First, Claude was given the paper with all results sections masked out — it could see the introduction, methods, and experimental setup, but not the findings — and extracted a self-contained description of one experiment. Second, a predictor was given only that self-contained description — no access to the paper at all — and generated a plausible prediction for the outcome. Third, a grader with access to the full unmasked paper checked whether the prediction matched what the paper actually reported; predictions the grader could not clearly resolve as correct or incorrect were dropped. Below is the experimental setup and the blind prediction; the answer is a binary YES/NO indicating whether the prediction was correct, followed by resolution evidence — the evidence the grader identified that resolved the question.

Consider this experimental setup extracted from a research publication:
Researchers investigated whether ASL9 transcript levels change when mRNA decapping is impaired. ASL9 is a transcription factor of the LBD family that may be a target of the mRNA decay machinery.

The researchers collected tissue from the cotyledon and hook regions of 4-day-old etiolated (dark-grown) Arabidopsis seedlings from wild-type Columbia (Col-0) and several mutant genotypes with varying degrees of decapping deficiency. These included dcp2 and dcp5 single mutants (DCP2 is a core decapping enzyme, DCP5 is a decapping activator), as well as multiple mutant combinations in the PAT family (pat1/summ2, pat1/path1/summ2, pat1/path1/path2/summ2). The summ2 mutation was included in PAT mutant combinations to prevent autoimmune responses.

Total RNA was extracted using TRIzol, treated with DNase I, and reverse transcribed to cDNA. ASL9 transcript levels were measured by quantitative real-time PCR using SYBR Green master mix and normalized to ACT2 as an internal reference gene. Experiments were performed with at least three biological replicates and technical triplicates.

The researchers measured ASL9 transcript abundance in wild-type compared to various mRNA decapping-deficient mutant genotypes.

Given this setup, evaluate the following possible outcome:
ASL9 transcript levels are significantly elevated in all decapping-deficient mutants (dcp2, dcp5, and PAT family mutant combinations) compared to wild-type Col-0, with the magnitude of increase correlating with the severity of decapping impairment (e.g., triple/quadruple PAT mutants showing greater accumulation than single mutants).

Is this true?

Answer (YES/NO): NO